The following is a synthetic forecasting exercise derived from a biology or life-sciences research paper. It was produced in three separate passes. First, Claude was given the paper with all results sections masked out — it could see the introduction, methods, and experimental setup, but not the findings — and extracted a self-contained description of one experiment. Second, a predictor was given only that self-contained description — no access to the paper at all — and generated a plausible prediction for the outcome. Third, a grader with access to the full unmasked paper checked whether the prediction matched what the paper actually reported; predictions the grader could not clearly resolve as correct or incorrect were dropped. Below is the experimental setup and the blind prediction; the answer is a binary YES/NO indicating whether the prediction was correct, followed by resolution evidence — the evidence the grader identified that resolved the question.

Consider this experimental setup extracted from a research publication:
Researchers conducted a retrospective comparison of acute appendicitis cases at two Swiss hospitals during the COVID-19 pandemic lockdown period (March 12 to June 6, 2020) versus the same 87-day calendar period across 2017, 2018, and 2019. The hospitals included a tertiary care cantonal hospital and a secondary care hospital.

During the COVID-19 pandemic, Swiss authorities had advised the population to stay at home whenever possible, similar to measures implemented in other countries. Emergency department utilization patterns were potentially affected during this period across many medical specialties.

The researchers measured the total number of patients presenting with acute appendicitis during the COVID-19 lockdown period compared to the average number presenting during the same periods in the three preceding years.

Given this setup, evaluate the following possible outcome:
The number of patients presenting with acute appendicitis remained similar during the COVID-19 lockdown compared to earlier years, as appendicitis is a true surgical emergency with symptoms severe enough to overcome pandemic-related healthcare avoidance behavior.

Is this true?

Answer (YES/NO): NO